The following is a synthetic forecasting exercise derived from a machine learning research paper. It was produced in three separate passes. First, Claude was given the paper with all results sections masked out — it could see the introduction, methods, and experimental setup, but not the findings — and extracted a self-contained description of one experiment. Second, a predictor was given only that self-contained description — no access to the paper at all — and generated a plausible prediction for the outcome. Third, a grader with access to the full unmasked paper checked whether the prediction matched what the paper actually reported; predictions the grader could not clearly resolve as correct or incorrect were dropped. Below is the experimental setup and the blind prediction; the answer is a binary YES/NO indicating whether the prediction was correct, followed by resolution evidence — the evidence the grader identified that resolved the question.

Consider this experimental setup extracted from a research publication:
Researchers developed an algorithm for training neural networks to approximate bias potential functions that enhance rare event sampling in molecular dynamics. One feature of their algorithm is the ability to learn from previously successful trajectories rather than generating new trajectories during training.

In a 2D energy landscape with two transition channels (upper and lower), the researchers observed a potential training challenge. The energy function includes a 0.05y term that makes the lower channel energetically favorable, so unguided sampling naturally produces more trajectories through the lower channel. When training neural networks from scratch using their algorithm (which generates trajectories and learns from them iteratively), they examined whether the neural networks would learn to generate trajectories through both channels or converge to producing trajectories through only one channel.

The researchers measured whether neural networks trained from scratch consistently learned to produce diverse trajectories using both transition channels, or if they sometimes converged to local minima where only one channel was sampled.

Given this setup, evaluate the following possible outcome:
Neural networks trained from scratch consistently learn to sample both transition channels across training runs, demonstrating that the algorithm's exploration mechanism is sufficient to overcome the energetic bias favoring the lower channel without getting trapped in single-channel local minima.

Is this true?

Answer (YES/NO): NO